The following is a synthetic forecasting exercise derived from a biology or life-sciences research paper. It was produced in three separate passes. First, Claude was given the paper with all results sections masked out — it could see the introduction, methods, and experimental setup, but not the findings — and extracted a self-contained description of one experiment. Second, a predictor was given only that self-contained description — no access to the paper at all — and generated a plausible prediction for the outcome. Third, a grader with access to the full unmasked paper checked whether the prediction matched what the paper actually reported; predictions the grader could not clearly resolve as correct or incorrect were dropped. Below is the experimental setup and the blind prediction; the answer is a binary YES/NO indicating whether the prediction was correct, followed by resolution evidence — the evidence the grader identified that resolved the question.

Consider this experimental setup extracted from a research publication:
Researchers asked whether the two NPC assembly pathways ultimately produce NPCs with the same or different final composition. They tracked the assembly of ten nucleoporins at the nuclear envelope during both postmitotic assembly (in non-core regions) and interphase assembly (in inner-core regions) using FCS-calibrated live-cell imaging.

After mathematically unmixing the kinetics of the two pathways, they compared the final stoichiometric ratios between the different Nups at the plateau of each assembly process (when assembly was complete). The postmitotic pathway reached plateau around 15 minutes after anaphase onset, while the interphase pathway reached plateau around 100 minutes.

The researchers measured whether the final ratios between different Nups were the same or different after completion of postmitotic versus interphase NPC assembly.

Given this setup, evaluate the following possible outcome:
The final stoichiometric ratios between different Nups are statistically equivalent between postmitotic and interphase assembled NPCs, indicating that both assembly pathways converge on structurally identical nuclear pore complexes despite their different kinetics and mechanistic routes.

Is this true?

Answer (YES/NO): YES